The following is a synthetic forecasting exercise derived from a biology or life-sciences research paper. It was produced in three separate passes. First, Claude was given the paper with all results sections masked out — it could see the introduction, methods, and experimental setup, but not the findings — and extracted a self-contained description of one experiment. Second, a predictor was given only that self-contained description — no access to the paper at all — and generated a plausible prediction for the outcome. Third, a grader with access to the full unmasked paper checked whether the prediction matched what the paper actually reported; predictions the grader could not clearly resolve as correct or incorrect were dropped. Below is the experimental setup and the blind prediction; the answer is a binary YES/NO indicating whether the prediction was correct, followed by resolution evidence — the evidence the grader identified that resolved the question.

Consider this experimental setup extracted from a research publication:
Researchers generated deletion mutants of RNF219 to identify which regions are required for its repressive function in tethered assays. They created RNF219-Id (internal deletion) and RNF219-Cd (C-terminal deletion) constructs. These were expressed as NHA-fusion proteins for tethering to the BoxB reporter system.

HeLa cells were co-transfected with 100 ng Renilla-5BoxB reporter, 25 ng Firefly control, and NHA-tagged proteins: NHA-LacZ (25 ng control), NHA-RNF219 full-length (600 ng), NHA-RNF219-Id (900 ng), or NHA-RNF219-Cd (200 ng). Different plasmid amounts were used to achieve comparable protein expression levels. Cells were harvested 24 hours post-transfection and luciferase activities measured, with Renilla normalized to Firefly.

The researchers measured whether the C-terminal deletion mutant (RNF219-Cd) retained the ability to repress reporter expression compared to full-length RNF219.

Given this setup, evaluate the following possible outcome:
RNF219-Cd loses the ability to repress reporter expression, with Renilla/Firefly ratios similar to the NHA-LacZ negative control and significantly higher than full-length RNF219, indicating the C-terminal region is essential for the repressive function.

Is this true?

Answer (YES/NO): NO